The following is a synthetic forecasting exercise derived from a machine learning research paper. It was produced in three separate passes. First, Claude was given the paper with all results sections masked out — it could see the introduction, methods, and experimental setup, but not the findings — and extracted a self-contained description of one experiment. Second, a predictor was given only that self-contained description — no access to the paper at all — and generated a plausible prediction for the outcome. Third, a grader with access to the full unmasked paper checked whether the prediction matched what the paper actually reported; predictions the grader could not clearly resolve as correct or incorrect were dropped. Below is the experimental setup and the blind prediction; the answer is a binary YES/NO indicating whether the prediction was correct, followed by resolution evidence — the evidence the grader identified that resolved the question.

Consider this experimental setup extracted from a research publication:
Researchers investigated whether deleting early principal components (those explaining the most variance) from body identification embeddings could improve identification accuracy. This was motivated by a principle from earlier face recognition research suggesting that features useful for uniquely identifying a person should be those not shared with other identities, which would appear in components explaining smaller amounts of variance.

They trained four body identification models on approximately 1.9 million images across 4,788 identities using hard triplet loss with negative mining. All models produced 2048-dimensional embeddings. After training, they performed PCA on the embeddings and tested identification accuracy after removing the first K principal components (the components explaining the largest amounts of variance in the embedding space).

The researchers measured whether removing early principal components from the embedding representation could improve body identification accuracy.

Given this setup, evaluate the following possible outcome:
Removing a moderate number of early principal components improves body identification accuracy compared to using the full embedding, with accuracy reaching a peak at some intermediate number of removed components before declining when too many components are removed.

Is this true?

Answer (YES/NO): YES